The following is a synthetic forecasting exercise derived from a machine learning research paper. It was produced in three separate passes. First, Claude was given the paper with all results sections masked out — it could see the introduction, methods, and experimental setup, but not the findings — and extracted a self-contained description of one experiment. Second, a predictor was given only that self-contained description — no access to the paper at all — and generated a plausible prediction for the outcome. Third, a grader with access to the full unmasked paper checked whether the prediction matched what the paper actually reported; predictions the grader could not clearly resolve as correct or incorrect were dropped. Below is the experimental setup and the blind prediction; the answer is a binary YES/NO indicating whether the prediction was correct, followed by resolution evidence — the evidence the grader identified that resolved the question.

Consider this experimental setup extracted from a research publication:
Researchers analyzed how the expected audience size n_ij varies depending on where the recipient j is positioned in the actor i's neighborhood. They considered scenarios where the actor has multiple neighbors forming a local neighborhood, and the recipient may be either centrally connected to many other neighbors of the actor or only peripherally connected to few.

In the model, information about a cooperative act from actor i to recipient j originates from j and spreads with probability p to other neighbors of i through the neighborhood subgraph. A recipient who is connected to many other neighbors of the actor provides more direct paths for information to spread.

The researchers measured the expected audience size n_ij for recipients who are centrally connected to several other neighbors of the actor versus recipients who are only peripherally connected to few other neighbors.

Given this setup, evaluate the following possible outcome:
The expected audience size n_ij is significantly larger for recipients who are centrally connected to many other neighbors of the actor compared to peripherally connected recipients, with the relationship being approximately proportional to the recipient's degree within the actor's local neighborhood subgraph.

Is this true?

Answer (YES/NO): YES